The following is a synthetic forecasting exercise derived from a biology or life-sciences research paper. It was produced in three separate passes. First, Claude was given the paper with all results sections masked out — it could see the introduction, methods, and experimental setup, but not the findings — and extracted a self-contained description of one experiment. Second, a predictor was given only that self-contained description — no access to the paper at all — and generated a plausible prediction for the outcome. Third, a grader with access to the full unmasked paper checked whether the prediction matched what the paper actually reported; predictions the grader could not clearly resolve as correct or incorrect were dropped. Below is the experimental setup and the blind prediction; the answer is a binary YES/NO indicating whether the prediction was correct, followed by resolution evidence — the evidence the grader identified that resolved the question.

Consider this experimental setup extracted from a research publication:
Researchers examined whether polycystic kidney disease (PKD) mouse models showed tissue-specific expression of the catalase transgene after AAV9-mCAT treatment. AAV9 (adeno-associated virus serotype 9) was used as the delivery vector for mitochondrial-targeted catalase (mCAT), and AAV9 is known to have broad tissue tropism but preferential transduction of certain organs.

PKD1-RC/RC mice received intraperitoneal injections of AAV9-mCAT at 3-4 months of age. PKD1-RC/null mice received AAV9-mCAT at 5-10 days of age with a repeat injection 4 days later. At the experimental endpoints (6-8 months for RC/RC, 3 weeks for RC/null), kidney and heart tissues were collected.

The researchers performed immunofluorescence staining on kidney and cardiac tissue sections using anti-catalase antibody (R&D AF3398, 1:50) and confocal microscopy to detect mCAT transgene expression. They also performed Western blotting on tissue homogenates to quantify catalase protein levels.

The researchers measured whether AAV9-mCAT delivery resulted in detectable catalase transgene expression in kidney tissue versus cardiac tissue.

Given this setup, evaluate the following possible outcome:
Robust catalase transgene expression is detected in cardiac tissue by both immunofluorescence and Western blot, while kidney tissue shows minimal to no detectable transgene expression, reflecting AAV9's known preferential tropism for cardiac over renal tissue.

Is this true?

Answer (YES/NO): NO